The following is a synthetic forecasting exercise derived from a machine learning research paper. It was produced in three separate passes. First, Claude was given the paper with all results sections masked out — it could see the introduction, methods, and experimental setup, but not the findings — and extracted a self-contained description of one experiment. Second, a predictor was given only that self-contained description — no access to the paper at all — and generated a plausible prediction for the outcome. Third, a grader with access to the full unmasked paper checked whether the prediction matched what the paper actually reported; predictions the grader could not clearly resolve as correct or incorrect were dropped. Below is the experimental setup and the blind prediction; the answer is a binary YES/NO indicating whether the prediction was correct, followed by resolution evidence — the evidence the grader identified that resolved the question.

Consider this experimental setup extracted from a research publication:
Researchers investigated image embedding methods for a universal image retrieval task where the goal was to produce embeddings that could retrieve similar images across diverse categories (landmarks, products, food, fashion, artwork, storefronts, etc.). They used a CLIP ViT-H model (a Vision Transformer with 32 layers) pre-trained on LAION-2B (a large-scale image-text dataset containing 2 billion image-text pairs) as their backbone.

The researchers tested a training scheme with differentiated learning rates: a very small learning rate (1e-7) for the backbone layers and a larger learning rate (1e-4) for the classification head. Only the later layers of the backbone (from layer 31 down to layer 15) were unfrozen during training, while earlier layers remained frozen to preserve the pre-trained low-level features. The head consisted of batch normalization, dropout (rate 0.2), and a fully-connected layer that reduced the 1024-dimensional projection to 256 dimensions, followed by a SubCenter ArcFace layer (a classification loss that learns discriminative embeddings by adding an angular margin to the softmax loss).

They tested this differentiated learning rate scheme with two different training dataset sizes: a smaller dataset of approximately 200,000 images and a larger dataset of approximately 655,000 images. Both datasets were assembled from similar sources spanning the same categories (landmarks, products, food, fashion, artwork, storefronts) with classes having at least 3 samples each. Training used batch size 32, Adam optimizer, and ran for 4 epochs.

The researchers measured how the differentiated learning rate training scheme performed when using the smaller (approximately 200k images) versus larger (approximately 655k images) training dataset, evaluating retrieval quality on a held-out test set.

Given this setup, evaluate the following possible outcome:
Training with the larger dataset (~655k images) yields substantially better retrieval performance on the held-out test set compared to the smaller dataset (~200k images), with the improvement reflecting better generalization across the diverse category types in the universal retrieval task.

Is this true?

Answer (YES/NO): YES